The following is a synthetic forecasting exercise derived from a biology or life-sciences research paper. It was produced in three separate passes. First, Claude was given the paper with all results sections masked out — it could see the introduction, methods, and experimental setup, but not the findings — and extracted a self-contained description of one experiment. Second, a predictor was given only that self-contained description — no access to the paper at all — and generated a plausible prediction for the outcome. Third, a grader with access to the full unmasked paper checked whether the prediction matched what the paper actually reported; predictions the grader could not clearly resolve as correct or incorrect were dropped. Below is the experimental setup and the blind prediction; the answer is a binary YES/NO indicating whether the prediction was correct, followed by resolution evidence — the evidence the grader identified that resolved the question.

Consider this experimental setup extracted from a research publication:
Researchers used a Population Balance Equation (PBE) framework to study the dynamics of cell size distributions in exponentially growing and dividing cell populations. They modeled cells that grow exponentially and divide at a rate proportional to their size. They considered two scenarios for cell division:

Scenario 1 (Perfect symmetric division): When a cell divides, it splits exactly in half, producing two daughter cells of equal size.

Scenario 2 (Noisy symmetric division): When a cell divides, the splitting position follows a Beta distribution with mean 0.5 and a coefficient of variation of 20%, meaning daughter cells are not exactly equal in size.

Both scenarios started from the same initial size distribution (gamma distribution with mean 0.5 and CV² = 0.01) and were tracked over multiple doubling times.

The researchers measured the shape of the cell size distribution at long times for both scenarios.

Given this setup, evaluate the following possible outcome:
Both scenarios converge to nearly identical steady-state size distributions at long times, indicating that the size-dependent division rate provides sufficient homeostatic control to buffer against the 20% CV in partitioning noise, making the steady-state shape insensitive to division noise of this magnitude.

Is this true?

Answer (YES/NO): NO